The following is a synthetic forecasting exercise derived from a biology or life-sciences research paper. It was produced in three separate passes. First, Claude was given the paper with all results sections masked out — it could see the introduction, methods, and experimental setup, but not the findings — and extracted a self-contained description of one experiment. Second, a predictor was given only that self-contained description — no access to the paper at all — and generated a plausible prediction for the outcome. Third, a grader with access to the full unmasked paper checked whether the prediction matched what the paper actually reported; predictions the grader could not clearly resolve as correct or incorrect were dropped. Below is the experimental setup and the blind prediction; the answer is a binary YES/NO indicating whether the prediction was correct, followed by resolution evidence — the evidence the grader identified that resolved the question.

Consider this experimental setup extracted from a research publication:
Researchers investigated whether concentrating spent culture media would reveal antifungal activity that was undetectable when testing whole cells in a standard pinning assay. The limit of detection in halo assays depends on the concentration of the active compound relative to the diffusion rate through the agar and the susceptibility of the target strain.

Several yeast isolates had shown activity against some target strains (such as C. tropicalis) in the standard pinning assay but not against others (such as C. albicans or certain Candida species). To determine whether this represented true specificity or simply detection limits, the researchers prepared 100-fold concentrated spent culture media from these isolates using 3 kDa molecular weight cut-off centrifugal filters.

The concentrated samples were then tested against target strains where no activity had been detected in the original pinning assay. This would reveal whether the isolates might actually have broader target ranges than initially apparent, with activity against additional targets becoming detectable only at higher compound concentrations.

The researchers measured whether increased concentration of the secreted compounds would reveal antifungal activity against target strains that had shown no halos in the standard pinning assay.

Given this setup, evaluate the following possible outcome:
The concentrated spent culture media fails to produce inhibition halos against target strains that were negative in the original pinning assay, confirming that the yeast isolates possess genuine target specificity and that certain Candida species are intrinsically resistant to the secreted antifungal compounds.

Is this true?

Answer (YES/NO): NO